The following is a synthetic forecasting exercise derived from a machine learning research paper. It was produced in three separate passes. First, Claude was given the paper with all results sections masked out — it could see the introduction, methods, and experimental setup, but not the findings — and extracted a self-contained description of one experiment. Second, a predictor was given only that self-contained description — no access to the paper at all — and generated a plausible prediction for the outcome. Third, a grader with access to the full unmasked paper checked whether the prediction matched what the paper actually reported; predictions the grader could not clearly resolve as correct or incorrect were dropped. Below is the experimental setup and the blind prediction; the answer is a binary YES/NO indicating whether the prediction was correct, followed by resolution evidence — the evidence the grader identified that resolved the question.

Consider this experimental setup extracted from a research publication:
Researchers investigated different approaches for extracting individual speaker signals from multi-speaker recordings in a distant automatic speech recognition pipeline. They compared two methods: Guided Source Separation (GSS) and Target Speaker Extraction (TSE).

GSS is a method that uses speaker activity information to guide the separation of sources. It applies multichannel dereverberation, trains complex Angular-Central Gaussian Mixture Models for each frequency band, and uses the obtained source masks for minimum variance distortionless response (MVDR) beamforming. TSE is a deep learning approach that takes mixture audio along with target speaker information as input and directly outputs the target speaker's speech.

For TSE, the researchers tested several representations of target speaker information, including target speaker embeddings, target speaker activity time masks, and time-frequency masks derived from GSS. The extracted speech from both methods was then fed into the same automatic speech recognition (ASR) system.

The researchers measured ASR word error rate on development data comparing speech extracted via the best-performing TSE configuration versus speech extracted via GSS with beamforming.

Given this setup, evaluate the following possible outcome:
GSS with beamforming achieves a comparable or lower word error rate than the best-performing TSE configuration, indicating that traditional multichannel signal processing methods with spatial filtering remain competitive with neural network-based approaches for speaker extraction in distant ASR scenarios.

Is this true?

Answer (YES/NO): YES